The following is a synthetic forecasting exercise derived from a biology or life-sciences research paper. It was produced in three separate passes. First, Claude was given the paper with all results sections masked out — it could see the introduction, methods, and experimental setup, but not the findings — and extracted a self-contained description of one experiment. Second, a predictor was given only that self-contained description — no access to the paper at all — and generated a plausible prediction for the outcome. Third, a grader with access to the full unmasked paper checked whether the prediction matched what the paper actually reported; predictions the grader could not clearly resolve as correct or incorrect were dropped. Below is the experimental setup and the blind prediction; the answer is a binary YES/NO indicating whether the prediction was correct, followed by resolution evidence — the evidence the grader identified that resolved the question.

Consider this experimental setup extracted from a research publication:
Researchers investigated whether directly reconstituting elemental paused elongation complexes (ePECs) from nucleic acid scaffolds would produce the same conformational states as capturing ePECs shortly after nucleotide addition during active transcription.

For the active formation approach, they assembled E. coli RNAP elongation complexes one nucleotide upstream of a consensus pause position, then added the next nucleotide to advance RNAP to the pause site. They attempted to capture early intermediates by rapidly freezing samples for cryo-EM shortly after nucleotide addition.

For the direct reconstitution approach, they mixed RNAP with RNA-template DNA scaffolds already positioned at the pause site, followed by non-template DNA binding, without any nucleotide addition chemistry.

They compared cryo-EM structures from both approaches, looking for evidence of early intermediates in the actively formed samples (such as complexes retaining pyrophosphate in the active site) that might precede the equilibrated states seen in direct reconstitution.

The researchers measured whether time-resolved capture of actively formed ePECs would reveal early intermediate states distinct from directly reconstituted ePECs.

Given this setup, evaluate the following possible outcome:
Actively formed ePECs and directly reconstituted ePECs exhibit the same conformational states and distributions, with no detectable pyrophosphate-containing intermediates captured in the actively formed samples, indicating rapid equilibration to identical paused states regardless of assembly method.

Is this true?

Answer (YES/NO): YES